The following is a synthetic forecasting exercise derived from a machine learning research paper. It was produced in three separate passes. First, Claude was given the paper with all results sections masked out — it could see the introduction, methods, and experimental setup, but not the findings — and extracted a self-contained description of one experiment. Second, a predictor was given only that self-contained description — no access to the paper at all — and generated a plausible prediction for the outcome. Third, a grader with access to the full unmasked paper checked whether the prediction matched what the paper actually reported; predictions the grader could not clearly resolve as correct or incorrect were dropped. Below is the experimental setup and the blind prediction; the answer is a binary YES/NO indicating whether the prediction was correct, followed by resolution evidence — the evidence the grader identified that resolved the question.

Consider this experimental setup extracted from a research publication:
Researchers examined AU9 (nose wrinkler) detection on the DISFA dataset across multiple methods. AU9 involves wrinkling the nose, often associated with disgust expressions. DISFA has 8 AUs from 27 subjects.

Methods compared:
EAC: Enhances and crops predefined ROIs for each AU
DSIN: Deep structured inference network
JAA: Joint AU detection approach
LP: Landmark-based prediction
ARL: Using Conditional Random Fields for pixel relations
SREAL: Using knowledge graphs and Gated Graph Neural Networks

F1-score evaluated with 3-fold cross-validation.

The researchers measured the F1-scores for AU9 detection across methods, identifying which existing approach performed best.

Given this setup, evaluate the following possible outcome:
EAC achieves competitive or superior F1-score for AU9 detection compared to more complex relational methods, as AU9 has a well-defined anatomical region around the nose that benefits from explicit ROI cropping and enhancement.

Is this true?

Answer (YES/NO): YES